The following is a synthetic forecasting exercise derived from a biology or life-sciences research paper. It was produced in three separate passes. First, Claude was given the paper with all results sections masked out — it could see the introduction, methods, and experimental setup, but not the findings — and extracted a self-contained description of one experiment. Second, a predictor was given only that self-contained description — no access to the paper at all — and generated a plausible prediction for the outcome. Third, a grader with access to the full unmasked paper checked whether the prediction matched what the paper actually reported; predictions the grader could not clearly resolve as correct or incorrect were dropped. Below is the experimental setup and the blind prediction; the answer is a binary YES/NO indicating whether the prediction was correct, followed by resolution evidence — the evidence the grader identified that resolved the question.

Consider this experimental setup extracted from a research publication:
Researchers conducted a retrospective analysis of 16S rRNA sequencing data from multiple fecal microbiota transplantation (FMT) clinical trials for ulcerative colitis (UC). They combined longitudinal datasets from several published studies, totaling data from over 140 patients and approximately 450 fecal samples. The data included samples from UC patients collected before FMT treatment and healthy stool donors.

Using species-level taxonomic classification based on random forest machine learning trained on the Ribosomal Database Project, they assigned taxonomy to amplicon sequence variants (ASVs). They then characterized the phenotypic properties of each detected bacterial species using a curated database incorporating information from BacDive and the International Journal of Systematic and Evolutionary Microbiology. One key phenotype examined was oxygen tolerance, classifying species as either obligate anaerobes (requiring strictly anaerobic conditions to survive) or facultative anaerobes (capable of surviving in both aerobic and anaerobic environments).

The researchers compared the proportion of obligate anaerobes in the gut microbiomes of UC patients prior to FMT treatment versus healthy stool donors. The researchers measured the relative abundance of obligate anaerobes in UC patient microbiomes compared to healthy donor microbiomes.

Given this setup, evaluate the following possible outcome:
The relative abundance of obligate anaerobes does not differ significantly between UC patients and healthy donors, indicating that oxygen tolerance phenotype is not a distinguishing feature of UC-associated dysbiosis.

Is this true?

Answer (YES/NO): NO